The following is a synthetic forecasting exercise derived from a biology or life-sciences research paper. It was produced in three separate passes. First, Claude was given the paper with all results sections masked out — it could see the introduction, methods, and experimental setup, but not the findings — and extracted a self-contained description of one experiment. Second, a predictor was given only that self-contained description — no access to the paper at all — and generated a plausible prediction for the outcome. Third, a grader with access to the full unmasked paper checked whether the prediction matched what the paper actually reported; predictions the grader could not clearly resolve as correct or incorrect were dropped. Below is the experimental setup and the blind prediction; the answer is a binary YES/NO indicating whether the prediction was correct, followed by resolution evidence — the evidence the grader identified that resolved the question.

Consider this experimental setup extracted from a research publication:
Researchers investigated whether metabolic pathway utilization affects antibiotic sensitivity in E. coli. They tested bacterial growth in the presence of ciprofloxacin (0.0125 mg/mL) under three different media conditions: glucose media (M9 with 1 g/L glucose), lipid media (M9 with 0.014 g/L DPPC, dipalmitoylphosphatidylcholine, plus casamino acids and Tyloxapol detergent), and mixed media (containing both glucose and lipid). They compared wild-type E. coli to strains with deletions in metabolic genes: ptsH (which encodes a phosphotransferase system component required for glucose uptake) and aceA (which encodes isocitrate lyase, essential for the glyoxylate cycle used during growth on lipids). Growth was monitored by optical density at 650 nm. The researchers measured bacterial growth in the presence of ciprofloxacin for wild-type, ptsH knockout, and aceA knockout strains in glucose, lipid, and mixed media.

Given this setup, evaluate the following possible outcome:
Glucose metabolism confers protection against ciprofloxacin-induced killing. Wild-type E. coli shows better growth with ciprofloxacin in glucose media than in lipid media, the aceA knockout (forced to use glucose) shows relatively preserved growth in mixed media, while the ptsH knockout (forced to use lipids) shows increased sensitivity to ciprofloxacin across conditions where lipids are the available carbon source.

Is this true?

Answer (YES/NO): NO